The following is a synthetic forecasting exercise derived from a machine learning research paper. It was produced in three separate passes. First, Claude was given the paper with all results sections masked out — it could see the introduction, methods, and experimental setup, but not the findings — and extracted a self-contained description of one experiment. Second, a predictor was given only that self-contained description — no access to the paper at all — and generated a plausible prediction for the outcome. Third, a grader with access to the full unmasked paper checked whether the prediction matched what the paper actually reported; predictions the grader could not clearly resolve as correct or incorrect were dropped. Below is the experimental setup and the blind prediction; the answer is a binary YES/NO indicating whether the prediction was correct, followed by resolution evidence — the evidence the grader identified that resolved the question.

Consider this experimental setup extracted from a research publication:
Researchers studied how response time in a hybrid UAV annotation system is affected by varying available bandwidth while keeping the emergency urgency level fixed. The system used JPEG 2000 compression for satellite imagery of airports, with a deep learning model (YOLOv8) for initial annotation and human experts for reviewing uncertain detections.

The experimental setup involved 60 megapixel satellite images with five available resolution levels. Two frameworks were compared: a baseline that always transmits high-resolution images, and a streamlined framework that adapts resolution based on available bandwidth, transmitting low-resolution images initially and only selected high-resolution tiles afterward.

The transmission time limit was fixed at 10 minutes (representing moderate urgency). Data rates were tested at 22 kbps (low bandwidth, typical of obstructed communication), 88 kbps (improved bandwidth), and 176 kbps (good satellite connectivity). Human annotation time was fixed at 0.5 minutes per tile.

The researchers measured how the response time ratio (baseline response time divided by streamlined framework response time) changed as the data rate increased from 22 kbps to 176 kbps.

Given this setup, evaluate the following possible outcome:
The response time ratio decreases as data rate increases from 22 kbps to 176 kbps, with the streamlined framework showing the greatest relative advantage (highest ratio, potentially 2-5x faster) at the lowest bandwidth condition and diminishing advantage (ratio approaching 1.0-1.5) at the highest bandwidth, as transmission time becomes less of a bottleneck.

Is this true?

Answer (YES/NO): NO